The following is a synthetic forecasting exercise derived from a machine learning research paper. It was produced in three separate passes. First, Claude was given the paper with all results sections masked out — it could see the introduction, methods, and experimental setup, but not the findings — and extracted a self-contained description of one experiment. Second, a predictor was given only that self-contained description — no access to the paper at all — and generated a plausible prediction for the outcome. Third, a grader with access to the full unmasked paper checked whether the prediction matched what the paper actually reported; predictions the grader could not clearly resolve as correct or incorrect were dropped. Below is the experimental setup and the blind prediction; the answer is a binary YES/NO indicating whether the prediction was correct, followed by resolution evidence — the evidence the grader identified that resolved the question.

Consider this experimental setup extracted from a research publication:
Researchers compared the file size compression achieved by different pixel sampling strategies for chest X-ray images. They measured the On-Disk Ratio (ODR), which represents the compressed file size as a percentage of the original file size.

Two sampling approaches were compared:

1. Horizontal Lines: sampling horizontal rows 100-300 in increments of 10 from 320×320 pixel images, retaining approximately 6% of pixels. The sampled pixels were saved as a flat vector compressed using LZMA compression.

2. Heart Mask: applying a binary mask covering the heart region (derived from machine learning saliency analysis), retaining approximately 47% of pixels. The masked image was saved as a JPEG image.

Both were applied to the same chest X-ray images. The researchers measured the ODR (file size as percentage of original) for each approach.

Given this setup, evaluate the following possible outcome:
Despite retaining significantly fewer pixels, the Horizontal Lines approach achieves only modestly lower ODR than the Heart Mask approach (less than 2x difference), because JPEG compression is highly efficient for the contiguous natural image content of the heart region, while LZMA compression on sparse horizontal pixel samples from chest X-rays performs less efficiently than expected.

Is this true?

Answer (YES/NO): NO